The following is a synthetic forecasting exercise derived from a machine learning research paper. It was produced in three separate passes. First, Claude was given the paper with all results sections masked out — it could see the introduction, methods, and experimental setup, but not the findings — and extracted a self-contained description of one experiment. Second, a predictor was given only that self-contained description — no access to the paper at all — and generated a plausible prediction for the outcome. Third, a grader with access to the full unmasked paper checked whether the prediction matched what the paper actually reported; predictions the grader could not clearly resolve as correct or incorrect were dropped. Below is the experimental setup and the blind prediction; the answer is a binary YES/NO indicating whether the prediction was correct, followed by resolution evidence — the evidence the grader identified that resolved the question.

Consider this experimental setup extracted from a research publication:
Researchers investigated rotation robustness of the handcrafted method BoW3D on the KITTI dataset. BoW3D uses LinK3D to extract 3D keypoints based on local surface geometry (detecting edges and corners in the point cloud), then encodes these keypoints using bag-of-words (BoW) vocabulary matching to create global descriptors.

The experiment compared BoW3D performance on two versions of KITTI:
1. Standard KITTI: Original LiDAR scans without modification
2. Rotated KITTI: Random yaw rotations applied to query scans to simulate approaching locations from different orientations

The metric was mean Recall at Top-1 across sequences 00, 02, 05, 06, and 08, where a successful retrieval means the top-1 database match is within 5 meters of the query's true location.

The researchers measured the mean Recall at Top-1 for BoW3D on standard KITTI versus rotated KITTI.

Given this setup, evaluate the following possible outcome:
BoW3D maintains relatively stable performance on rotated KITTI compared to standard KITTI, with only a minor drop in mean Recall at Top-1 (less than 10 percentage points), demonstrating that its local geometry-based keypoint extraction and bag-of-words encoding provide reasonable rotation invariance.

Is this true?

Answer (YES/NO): NO